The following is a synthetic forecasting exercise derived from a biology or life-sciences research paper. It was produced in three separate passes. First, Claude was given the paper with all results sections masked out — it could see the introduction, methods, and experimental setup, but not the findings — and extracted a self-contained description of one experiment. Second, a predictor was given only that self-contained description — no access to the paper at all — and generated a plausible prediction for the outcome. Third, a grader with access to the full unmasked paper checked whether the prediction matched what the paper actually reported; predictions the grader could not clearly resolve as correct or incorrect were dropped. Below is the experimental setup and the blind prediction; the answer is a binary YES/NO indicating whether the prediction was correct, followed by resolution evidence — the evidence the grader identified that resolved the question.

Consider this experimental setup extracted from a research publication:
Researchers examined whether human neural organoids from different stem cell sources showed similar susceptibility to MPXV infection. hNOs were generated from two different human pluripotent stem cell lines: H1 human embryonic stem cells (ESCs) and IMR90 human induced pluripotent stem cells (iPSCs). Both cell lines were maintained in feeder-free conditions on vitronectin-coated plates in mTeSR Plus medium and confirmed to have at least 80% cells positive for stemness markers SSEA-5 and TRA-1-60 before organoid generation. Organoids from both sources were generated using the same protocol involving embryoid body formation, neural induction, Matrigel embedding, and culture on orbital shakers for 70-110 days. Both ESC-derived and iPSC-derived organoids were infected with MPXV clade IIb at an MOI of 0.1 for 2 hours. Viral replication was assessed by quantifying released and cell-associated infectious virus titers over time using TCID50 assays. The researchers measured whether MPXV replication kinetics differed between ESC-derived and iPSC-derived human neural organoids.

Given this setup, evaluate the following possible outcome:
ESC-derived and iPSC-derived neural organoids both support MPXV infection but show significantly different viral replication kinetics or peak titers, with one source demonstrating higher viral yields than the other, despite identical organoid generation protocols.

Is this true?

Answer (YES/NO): NO